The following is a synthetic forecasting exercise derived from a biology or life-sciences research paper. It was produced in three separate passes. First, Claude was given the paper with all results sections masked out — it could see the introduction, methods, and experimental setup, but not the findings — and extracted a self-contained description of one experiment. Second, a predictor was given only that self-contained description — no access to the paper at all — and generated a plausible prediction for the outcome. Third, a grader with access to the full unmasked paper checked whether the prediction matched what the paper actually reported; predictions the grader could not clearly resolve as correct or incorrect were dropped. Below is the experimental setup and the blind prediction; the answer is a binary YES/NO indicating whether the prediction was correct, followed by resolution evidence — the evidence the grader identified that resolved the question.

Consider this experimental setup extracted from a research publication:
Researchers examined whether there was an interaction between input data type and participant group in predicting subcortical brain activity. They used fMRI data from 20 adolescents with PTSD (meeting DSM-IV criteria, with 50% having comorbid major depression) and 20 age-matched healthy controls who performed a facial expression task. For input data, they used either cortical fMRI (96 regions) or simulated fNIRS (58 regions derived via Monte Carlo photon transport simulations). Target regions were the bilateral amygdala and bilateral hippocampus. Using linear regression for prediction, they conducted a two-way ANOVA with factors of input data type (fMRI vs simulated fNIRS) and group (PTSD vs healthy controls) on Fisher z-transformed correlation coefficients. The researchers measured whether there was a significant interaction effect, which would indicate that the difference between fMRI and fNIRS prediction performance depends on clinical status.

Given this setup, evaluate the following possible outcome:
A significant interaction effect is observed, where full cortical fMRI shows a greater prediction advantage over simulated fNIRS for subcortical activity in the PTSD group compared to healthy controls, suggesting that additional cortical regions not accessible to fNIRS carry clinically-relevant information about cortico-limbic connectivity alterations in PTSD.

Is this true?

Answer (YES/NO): NO